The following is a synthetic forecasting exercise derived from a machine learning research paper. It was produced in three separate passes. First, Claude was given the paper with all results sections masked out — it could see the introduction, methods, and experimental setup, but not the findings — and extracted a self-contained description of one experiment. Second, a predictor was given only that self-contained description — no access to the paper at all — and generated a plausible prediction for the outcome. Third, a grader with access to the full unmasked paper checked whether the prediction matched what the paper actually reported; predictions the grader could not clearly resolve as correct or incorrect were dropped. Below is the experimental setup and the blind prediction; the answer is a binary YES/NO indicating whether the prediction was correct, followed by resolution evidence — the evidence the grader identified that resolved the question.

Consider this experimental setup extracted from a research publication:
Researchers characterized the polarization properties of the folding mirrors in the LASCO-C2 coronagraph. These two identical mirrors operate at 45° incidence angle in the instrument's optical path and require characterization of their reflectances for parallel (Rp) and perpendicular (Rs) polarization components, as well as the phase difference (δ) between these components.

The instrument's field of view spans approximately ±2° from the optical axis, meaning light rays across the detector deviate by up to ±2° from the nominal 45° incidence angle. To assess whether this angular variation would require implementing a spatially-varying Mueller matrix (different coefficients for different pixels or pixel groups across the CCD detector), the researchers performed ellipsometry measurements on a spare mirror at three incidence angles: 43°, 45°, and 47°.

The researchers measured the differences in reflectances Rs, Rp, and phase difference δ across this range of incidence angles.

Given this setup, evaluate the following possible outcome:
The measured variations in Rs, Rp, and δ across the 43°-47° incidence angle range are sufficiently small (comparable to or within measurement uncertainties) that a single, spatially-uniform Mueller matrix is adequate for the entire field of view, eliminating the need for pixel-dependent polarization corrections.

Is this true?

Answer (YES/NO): YES